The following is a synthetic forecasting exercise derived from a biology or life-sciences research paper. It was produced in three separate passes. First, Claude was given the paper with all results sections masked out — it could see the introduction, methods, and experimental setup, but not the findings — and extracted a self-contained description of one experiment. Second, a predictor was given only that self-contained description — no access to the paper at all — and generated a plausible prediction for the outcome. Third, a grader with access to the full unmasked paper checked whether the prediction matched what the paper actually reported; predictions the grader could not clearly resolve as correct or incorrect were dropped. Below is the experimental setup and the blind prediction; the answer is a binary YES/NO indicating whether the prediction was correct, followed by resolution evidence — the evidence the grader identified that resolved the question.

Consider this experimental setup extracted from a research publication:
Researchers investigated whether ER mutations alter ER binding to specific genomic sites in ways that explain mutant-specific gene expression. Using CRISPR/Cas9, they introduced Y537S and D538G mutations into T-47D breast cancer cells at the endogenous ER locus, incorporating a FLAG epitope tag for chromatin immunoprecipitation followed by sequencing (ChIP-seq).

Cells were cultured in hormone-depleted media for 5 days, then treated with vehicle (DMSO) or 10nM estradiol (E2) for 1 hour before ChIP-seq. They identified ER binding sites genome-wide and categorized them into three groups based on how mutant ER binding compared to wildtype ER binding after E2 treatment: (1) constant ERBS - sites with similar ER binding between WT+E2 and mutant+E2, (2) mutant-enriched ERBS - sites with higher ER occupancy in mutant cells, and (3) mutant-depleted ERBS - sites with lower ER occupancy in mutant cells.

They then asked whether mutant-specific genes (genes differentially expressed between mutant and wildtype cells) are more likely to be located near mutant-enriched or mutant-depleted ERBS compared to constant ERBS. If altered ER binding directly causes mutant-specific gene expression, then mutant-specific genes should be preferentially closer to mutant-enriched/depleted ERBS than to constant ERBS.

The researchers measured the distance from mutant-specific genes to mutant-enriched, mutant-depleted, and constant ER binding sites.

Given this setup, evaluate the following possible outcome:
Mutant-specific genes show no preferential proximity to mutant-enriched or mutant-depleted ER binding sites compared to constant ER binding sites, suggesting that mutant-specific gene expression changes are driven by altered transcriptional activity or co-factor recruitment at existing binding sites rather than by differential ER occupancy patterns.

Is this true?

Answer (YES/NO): NO